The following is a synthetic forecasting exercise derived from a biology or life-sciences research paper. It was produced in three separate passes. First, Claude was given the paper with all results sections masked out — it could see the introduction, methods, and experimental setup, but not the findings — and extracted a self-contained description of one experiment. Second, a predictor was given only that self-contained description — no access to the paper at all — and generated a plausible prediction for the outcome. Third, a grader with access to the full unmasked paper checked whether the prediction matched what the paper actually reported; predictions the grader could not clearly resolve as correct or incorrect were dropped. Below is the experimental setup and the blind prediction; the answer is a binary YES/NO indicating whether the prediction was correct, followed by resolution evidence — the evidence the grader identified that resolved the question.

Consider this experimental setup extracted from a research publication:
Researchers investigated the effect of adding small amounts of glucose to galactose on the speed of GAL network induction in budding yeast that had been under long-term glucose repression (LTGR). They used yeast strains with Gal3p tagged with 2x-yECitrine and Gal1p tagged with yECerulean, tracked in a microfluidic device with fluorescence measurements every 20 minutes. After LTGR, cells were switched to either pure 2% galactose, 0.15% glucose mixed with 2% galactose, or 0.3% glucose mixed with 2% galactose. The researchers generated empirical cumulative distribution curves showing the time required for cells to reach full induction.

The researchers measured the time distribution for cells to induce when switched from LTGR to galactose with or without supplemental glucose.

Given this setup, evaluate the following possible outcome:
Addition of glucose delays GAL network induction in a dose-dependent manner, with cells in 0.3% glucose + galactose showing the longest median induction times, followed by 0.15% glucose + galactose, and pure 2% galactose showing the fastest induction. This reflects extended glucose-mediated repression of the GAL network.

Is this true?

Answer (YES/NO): NO